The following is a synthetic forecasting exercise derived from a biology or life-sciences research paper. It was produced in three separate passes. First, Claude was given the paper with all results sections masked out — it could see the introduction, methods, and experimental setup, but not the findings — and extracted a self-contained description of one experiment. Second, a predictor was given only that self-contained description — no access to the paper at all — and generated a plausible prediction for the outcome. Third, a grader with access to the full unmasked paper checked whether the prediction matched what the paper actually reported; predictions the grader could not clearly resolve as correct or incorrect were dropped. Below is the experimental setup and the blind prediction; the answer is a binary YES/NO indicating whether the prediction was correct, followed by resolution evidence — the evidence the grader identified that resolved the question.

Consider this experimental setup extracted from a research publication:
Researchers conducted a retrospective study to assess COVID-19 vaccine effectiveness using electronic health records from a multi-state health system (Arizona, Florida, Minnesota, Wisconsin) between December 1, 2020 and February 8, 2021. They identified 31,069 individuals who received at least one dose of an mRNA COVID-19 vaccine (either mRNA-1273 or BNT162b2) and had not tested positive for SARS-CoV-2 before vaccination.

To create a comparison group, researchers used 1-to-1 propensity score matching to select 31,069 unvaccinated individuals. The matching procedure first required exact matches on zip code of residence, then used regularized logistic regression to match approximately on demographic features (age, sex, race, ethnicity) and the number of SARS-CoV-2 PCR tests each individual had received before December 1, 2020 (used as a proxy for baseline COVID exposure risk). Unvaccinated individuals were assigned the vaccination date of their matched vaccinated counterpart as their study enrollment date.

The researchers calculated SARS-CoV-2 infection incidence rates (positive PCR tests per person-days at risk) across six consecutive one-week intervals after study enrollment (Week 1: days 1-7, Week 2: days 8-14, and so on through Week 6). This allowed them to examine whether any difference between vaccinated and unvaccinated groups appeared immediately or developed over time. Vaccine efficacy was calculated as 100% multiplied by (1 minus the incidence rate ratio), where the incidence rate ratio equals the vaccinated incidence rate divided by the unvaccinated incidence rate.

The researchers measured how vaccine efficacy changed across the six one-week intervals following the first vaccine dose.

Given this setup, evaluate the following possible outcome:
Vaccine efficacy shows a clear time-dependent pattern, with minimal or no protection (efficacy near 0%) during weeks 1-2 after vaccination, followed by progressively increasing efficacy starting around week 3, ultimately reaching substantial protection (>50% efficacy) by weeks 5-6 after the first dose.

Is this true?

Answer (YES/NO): NO